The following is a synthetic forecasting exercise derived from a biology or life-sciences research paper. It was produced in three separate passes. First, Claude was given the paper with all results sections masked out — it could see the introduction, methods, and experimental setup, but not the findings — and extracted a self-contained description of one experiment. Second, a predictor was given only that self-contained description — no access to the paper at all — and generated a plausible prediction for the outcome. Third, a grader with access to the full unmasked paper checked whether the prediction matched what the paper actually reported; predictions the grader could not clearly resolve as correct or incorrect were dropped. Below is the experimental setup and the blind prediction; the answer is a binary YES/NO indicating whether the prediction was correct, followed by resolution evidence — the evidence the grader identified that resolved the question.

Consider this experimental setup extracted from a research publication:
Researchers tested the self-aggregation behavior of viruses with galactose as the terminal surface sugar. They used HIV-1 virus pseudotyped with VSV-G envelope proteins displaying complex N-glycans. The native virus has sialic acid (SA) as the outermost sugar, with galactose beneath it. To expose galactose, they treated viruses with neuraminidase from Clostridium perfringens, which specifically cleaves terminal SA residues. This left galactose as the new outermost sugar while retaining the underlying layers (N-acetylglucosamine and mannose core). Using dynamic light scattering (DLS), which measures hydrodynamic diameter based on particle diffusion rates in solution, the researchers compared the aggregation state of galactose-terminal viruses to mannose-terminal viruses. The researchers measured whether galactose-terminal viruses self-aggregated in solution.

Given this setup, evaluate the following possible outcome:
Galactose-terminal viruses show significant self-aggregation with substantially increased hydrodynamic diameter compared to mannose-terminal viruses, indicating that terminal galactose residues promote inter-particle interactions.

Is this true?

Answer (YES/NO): NO